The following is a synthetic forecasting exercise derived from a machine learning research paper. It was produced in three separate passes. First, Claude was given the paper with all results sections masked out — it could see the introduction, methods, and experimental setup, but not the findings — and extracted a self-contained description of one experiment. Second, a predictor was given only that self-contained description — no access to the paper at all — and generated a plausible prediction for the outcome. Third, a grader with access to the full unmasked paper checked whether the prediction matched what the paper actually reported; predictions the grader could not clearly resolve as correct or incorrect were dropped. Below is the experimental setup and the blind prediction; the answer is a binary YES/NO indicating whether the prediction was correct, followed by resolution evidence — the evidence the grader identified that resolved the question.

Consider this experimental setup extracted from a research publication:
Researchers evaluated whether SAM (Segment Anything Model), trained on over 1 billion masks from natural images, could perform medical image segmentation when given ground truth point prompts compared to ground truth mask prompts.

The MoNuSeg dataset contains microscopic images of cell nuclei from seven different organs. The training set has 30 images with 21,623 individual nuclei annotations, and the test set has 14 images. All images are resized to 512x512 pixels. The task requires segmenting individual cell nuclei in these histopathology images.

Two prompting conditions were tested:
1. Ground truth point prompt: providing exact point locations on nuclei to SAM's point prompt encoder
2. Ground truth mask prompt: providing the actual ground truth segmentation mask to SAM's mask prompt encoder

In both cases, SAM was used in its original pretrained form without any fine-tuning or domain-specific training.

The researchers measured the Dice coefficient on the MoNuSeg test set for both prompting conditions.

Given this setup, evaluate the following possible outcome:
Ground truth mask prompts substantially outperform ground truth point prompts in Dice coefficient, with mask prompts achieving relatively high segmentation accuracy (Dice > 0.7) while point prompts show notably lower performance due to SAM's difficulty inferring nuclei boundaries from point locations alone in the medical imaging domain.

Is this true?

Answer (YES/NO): NO